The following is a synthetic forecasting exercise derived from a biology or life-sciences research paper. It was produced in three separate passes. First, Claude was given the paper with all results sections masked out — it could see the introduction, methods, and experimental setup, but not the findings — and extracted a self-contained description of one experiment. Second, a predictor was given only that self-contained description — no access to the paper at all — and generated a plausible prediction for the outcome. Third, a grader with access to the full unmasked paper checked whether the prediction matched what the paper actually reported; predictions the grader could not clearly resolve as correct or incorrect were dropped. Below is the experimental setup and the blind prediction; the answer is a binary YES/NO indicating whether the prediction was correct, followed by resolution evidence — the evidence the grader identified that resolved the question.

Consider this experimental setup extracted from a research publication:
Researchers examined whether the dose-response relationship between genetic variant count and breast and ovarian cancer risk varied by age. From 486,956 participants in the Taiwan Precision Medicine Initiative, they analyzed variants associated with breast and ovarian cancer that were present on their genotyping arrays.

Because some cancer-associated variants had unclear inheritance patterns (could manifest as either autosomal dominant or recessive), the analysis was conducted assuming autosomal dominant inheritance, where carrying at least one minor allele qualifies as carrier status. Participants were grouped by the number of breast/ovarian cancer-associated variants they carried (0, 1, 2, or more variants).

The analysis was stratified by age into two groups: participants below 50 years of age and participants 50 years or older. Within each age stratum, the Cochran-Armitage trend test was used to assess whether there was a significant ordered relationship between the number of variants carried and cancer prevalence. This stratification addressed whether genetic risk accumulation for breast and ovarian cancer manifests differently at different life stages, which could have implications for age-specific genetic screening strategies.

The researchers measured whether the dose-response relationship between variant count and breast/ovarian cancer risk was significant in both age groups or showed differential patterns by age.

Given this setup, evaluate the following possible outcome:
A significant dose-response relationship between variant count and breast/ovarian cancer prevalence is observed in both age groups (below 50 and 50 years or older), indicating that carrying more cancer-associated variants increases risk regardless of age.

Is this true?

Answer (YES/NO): NO